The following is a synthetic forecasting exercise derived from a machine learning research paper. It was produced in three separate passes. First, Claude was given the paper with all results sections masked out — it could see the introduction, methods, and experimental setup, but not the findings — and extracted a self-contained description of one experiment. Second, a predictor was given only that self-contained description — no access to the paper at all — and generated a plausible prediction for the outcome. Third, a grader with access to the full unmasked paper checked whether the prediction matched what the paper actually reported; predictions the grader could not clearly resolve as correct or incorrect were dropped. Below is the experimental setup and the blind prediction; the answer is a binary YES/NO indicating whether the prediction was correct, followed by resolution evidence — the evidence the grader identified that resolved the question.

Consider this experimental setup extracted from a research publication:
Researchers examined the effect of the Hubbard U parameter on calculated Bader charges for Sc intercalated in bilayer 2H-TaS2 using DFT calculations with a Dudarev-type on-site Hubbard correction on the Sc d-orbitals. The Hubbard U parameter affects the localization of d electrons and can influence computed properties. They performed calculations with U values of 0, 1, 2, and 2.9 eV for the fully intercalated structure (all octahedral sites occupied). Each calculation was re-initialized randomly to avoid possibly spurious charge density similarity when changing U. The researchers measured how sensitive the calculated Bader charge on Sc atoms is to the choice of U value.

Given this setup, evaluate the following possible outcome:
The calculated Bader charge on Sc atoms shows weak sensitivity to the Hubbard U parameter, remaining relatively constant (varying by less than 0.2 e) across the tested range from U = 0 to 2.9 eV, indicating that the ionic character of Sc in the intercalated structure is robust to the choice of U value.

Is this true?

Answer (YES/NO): YES